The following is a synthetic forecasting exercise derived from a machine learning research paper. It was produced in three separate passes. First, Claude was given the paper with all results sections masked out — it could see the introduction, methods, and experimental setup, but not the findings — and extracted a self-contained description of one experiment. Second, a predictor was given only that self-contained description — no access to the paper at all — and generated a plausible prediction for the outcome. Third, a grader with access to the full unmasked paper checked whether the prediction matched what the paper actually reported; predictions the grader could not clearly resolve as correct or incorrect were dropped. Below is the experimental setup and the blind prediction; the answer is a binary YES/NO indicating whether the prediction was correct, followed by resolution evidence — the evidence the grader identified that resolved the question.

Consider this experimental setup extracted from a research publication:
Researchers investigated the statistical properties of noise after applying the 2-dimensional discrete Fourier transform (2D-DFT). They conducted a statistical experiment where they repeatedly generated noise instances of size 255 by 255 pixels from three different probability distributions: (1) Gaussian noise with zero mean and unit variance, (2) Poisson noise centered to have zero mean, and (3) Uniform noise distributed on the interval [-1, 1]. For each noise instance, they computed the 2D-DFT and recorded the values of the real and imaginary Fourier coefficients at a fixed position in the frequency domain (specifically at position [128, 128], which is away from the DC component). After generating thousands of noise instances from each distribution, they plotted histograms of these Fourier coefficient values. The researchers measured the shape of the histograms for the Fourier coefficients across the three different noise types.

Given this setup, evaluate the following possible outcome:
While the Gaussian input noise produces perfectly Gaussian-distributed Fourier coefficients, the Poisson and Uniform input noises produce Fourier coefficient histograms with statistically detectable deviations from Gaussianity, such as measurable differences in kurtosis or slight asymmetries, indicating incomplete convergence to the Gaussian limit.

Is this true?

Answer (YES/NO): NO